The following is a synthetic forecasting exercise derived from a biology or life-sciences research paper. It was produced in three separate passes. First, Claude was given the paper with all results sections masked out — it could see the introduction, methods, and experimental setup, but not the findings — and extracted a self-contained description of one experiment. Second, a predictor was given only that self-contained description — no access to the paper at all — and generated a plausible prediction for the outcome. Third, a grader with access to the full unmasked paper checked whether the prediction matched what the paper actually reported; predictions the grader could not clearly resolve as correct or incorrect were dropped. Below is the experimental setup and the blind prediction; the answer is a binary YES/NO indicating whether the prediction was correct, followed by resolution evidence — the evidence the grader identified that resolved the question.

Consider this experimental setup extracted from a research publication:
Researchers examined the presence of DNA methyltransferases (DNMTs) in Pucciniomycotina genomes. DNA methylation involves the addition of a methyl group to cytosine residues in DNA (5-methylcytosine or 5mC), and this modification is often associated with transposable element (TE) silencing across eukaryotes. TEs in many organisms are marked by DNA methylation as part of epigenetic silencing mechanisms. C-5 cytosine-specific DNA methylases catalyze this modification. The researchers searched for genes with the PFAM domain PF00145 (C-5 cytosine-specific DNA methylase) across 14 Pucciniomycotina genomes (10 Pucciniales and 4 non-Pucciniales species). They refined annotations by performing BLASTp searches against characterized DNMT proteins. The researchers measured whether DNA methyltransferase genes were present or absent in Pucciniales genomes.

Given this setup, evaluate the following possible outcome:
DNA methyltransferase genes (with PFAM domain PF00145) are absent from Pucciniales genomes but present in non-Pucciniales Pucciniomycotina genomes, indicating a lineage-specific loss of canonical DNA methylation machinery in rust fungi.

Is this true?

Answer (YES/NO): NO